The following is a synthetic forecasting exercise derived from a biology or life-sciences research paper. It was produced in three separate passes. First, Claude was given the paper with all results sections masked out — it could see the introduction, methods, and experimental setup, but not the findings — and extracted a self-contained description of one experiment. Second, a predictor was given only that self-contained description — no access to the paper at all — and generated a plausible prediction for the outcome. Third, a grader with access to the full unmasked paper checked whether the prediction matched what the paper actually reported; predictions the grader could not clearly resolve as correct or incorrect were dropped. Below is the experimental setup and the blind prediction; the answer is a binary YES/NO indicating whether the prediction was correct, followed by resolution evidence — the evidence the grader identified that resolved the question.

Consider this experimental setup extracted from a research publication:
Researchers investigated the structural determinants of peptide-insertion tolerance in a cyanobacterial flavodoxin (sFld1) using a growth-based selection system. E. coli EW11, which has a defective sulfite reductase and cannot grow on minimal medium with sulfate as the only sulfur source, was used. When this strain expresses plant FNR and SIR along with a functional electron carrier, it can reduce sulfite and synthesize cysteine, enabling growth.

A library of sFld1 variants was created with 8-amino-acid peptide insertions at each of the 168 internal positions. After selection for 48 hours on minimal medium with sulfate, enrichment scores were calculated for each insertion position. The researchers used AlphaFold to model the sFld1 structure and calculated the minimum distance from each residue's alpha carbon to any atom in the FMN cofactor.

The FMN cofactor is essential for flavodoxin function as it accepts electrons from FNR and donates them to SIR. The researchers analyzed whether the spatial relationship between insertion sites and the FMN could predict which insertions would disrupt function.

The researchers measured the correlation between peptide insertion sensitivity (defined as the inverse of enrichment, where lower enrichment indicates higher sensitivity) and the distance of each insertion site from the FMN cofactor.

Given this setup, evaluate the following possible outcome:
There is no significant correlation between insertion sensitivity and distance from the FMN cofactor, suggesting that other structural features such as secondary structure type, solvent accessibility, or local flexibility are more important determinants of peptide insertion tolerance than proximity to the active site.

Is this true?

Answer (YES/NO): NO